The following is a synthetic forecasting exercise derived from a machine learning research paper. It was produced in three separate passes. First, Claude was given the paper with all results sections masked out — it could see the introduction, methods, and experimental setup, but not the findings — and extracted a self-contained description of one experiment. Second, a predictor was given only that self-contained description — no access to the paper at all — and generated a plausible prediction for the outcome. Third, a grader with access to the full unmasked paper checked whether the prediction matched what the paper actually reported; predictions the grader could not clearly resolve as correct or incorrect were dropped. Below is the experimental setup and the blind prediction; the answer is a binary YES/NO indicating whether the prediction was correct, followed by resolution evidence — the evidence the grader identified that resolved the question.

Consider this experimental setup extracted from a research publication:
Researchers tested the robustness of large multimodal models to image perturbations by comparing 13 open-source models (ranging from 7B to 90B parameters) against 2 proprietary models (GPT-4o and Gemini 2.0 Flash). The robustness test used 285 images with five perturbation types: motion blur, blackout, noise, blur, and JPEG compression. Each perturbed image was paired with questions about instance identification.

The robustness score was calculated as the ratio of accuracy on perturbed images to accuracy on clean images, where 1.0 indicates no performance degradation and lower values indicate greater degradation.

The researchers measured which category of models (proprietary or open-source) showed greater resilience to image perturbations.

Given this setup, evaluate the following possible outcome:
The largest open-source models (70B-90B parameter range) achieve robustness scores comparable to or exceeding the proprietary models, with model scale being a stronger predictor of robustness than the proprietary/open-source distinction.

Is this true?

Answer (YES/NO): NO